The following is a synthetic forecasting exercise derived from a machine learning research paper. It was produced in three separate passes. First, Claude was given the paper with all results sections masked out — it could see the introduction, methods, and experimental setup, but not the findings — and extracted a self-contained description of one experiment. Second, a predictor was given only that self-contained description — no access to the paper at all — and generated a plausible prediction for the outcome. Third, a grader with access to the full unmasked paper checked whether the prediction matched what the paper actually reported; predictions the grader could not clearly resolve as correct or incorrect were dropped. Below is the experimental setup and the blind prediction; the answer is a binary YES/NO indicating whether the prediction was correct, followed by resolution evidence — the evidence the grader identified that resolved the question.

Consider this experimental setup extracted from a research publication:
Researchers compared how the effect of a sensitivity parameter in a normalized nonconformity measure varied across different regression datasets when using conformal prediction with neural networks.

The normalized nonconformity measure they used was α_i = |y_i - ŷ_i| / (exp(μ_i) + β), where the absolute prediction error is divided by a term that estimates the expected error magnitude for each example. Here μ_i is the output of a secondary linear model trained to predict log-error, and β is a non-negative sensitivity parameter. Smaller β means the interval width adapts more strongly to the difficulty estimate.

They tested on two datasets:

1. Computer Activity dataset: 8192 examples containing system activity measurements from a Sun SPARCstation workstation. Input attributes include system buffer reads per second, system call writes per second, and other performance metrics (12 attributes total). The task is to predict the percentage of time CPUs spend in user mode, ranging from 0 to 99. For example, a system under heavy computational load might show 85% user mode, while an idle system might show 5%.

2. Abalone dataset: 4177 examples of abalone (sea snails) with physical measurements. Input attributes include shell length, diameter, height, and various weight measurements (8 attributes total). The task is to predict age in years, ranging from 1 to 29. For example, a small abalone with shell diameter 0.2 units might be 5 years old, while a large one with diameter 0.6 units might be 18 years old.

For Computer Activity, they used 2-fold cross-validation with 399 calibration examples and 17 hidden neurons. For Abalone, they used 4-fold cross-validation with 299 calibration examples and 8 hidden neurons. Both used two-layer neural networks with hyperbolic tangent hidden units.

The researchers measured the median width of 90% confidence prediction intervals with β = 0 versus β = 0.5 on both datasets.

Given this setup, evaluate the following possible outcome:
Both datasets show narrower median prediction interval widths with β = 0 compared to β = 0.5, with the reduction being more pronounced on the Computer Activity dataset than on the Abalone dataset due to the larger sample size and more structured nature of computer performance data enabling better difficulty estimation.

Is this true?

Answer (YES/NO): NO